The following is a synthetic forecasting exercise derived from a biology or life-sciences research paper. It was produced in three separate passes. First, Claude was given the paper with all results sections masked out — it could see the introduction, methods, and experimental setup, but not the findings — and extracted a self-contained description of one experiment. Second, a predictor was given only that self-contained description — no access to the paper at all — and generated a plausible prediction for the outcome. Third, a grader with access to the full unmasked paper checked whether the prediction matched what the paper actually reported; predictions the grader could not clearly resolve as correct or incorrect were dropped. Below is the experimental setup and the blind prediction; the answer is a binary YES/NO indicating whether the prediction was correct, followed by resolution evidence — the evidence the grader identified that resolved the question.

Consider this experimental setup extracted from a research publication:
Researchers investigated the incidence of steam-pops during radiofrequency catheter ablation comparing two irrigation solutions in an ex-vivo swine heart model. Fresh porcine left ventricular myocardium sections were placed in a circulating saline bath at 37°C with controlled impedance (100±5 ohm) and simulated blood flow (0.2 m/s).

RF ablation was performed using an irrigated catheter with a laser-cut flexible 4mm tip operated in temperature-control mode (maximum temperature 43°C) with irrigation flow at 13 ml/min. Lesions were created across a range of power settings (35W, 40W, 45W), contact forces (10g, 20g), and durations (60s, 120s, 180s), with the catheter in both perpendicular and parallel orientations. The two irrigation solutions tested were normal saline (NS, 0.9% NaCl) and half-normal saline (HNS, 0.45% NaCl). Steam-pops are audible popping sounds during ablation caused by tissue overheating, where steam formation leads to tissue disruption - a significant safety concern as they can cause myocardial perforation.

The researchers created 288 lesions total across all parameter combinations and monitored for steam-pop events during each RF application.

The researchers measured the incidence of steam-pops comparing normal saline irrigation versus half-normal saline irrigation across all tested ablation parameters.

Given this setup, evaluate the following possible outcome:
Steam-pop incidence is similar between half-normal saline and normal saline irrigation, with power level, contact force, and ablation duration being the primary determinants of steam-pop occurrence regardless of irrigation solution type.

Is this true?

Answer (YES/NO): NO